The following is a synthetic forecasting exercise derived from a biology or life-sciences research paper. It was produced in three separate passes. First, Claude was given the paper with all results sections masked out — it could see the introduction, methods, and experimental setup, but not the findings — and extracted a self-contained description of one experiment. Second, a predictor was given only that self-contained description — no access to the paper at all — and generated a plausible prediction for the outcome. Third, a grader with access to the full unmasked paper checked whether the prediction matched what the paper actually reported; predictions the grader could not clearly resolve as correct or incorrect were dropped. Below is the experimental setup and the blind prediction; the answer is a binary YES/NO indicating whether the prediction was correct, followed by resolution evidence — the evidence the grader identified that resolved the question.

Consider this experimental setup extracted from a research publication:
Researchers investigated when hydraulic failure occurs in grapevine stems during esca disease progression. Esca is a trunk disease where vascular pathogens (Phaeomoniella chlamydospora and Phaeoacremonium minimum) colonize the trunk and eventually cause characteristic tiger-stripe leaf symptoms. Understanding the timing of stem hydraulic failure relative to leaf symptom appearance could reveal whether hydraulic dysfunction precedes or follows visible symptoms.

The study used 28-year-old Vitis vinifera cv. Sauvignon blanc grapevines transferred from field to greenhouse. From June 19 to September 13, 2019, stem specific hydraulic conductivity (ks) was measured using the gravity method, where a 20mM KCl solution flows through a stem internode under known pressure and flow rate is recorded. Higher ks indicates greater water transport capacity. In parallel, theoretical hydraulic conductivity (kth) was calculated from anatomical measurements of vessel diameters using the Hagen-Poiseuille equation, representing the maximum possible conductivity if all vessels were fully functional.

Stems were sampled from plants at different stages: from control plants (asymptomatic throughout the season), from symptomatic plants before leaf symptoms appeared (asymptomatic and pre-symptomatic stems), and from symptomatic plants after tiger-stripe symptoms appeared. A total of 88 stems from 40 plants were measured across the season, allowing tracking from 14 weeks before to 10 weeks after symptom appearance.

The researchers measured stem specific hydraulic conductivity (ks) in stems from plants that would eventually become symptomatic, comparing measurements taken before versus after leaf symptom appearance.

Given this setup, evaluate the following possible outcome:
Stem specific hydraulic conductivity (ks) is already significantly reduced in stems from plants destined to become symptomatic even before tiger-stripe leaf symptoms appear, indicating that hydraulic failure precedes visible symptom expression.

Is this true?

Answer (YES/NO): NO